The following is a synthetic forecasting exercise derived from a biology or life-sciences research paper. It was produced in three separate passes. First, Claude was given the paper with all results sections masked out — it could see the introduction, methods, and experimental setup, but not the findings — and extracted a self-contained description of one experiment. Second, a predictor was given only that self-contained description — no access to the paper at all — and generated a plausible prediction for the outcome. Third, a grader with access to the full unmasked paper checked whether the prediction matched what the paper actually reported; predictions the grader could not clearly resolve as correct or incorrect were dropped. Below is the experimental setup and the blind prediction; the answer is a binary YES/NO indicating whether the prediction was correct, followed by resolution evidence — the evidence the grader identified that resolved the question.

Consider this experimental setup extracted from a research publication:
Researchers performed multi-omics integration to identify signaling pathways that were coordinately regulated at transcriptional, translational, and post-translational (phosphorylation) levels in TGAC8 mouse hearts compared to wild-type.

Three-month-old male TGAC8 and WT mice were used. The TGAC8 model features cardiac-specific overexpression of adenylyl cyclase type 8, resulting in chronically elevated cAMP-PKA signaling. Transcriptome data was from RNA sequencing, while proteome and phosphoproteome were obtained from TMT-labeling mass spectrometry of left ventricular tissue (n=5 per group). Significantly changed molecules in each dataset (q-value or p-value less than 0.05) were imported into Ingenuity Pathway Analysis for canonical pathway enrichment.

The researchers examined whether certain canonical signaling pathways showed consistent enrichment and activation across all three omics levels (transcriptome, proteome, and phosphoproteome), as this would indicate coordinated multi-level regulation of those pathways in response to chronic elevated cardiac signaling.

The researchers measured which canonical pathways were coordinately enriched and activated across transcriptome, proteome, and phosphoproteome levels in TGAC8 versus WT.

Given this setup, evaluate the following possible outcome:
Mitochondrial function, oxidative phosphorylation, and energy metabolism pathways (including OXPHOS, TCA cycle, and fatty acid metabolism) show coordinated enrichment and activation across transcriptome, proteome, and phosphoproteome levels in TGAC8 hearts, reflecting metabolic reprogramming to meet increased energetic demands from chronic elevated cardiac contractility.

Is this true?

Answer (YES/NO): NO